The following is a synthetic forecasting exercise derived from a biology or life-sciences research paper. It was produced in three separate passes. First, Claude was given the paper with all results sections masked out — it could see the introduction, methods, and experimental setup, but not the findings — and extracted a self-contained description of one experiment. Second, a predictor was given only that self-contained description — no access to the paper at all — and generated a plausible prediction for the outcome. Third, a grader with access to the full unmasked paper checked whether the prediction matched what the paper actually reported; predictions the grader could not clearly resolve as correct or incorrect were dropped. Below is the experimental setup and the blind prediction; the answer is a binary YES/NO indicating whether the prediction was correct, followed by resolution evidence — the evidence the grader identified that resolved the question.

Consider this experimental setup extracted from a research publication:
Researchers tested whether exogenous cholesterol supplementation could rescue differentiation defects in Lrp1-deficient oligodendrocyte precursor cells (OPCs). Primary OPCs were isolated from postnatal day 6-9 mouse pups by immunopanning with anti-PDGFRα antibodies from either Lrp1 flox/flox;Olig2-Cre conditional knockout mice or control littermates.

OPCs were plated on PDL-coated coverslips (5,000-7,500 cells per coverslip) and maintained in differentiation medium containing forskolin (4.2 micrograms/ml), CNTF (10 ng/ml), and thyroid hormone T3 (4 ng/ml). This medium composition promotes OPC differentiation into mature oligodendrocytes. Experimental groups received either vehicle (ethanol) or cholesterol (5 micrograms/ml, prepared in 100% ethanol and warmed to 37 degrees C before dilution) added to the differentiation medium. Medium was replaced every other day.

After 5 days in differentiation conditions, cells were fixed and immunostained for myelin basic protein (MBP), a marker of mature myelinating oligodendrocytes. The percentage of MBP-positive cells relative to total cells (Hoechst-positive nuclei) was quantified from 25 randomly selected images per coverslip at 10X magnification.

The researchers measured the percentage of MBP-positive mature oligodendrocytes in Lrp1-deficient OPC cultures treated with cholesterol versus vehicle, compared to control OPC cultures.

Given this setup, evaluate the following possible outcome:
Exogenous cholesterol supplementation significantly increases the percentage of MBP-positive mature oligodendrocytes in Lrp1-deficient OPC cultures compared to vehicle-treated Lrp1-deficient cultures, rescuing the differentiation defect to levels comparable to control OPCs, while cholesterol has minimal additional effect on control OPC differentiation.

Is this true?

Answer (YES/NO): NO